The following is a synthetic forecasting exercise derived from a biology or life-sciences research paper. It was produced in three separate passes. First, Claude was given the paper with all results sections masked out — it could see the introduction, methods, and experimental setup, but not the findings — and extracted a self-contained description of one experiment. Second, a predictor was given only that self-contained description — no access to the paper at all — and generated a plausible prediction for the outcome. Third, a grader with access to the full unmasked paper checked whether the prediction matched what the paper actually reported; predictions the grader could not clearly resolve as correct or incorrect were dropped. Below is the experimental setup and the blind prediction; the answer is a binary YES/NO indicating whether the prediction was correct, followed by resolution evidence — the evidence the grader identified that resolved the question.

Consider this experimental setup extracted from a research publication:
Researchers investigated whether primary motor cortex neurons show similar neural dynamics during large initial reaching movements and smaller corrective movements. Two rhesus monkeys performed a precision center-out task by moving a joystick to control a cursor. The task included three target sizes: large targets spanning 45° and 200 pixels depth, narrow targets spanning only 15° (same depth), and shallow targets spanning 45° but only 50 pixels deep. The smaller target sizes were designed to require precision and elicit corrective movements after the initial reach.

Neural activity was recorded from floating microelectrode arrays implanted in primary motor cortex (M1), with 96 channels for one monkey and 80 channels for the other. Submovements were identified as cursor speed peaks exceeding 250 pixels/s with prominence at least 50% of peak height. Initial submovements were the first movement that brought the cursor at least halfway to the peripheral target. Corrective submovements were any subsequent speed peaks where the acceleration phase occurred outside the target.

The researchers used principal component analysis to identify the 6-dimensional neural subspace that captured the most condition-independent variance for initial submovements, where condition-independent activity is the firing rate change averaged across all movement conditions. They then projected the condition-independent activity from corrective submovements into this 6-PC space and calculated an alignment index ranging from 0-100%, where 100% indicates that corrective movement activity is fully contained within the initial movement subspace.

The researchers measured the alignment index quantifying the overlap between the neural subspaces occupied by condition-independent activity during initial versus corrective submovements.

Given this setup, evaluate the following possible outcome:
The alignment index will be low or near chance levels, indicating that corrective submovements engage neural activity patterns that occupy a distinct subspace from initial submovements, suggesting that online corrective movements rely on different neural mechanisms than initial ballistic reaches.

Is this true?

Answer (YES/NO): NO